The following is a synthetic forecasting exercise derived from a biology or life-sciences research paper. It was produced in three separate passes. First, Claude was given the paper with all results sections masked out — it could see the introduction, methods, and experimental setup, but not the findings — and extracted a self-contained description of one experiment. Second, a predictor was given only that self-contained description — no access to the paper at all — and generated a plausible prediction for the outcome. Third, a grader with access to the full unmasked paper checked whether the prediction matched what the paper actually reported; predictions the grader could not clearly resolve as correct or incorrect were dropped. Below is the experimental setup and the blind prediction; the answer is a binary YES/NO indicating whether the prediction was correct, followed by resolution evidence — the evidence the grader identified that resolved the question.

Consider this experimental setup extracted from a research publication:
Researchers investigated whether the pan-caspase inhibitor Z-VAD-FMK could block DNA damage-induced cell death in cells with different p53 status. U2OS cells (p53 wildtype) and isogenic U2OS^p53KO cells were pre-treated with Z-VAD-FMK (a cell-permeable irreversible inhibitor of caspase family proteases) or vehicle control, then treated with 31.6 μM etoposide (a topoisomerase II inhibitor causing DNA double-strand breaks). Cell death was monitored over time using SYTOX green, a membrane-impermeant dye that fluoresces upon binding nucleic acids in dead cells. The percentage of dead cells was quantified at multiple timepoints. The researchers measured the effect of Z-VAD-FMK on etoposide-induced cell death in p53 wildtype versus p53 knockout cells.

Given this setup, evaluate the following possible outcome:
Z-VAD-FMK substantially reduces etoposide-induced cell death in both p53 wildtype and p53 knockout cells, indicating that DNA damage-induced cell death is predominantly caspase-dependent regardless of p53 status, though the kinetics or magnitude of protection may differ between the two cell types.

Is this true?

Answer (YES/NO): NO